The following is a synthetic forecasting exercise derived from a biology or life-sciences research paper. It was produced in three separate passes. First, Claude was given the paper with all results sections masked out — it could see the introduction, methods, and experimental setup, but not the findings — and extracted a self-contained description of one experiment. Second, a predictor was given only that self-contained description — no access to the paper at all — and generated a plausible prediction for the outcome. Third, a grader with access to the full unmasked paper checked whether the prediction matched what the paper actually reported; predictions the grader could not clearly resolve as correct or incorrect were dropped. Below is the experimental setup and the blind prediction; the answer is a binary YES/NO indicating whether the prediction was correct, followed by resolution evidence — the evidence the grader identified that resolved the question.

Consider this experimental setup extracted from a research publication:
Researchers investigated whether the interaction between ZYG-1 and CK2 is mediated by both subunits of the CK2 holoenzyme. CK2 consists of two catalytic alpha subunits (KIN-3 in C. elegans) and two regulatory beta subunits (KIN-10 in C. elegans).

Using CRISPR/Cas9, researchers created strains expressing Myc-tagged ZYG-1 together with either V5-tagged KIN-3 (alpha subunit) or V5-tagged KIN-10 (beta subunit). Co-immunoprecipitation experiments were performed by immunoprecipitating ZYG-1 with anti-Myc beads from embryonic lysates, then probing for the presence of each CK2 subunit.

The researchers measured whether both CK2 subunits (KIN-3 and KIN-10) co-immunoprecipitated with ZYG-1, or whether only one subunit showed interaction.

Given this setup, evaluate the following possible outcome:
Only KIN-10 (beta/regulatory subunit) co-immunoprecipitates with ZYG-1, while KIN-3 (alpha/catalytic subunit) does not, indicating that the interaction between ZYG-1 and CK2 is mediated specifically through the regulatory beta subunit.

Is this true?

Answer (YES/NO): NO